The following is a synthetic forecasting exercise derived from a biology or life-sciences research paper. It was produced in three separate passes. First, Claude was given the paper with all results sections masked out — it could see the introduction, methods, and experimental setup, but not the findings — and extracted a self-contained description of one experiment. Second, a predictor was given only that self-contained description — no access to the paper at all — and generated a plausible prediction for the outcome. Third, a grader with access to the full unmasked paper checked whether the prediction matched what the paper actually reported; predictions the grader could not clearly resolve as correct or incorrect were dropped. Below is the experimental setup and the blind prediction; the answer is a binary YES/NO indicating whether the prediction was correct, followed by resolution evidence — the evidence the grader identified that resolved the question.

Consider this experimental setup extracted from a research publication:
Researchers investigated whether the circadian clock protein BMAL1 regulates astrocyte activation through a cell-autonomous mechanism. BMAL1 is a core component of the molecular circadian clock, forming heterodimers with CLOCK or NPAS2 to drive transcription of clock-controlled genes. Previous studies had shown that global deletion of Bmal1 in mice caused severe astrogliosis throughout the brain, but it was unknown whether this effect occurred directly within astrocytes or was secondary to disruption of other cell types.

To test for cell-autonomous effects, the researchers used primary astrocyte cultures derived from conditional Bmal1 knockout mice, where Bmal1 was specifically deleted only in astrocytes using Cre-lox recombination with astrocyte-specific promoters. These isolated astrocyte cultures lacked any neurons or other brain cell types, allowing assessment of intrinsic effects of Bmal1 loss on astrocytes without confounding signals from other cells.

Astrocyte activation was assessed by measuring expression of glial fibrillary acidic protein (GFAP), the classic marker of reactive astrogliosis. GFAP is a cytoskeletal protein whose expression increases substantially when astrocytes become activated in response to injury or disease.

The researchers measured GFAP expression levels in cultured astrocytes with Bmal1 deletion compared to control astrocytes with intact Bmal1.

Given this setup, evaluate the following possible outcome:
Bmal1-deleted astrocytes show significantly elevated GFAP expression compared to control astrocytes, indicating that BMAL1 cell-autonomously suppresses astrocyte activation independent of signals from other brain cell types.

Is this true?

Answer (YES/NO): YES